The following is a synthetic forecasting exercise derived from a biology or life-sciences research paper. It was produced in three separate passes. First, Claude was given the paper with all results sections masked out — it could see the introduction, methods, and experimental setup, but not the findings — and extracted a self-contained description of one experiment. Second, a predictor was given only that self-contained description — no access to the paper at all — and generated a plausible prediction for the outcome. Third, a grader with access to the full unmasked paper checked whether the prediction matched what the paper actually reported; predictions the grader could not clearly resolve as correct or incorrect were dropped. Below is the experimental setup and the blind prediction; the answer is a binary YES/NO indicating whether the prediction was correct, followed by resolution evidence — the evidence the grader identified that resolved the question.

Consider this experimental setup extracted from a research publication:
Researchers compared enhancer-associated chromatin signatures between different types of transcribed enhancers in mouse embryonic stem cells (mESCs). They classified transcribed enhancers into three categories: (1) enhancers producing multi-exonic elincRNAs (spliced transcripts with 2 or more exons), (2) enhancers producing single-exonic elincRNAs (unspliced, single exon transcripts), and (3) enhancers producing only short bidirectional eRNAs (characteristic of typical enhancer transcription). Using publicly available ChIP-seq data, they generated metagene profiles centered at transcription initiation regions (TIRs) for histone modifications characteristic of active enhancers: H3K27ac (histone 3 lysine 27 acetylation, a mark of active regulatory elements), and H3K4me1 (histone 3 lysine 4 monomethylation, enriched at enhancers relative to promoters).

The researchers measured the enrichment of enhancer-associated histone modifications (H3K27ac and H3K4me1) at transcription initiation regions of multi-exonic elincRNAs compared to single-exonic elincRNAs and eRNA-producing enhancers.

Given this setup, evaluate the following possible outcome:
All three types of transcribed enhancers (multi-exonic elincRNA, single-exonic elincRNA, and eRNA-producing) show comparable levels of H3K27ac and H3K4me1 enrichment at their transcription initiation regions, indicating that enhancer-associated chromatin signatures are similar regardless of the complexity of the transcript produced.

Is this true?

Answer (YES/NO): NO